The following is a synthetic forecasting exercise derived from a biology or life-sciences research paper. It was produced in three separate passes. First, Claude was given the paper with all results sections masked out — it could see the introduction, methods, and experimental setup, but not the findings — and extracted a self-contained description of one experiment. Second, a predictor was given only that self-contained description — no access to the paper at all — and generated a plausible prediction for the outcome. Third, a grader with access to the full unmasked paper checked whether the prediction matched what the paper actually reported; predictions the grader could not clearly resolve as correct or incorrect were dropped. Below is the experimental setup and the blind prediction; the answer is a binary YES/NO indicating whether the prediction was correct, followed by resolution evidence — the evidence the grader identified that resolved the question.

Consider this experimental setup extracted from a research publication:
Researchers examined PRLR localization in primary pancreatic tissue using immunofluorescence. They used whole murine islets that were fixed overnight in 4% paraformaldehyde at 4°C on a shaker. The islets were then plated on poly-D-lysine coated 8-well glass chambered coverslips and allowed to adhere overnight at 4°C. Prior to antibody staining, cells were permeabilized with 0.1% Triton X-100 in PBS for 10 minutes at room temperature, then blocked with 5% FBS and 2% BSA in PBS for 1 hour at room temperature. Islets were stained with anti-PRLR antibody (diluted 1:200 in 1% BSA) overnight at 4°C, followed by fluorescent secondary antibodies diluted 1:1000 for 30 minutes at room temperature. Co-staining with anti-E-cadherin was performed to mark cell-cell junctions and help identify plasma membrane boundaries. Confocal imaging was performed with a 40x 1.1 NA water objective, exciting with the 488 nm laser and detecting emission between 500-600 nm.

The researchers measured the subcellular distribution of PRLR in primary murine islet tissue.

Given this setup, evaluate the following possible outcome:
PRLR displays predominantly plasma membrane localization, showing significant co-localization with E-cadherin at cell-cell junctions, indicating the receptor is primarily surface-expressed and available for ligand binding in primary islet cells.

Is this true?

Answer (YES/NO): NO